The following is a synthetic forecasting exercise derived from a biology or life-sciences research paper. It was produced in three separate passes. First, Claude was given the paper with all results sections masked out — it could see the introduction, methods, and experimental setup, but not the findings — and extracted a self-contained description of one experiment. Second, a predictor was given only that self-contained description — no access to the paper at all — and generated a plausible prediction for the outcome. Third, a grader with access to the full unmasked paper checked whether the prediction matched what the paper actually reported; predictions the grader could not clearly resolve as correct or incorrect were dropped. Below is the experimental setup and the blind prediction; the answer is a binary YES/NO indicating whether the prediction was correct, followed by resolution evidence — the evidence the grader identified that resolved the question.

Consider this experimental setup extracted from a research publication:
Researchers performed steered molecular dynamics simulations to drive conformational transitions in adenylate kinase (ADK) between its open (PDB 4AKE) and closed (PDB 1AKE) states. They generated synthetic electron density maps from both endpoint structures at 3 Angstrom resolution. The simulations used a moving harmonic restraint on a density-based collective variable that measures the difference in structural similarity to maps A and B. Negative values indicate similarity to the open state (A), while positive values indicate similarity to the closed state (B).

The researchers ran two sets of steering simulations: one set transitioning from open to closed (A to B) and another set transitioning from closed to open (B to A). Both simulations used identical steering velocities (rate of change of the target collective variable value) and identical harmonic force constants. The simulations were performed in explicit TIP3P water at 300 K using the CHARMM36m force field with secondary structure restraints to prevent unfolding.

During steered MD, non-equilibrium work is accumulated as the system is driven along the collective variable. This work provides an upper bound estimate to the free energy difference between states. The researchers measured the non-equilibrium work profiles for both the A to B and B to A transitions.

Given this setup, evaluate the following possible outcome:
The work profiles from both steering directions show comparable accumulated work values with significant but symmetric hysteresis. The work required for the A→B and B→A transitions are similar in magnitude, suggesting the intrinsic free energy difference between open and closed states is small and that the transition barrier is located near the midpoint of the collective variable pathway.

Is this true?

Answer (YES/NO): NO